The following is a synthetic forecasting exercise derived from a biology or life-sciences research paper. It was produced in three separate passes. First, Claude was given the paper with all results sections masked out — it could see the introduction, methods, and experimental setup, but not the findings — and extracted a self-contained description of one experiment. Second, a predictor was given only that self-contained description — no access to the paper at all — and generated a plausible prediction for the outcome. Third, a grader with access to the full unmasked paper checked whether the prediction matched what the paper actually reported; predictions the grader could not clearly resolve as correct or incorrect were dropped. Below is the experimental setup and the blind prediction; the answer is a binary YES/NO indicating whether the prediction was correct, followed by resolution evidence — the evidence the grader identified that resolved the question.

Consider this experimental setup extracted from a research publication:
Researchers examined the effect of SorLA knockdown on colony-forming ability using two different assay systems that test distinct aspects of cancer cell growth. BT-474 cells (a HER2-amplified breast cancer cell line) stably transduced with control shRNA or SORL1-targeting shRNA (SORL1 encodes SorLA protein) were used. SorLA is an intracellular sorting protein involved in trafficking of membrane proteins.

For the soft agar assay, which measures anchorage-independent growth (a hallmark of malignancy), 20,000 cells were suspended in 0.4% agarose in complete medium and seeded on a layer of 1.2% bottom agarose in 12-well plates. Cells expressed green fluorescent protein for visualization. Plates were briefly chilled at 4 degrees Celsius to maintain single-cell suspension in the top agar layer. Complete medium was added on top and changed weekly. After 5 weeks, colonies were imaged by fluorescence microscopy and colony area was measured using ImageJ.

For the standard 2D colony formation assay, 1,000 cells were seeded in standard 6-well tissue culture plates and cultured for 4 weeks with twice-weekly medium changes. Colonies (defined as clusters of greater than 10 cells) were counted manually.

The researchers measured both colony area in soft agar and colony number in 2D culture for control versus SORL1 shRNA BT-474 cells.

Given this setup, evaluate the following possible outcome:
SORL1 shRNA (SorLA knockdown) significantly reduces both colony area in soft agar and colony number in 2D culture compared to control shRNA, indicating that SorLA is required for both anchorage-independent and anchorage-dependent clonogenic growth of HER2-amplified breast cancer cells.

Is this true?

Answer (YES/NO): YES